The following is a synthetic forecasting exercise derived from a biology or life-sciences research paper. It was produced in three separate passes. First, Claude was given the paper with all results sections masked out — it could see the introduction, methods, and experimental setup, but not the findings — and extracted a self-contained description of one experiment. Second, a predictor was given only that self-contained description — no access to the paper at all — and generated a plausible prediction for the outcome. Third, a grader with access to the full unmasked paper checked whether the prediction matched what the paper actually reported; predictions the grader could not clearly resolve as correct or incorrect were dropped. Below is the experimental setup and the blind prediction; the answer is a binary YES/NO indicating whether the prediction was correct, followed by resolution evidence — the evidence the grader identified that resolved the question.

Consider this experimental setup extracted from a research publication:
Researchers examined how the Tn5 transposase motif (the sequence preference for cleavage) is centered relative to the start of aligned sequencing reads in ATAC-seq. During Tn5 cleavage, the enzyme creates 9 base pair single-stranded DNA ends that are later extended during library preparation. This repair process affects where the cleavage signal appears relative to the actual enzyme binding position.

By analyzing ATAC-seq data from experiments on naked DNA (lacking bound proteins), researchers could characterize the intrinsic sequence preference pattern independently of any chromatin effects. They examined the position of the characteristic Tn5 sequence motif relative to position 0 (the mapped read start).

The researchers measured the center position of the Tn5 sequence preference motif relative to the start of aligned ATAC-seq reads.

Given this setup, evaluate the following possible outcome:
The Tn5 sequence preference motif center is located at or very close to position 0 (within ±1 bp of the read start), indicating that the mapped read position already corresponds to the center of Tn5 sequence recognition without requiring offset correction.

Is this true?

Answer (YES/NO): NO